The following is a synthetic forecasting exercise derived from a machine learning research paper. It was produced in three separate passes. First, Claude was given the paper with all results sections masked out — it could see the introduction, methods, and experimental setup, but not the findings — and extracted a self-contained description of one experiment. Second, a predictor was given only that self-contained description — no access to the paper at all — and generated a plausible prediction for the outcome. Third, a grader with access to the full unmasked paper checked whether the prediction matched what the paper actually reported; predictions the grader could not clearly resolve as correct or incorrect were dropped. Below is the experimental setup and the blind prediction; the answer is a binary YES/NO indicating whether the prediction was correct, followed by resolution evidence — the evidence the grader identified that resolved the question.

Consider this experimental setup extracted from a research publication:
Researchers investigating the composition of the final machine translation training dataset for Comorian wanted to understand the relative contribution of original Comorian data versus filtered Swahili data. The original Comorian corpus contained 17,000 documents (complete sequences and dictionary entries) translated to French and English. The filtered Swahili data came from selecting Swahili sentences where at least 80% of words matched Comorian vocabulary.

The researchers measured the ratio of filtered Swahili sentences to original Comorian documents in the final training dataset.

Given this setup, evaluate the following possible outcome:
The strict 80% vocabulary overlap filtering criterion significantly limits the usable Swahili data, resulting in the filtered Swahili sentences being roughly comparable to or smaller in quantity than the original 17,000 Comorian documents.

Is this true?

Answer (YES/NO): NO